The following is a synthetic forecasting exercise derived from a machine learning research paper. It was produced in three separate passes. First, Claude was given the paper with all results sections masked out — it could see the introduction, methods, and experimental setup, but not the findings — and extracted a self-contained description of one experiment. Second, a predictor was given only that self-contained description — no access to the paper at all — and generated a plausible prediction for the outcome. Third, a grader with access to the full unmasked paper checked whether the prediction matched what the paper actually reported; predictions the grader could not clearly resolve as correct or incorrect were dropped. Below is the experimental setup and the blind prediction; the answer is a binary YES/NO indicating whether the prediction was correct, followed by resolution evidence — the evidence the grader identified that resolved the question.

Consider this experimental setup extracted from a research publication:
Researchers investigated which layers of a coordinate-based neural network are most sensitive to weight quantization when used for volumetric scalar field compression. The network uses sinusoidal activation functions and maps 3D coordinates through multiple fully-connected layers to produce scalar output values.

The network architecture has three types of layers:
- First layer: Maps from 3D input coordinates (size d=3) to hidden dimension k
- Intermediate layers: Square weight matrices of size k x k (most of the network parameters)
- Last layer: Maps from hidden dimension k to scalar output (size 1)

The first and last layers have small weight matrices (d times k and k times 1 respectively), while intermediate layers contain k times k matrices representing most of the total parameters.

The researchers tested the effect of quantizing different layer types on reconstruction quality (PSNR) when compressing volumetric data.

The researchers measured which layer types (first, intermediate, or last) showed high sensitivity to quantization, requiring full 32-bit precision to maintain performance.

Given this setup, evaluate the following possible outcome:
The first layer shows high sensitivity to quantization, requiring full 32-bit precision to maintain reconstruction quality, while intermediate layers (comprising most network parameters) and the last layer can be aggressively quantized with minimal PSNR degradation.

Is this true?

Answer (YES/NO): NO